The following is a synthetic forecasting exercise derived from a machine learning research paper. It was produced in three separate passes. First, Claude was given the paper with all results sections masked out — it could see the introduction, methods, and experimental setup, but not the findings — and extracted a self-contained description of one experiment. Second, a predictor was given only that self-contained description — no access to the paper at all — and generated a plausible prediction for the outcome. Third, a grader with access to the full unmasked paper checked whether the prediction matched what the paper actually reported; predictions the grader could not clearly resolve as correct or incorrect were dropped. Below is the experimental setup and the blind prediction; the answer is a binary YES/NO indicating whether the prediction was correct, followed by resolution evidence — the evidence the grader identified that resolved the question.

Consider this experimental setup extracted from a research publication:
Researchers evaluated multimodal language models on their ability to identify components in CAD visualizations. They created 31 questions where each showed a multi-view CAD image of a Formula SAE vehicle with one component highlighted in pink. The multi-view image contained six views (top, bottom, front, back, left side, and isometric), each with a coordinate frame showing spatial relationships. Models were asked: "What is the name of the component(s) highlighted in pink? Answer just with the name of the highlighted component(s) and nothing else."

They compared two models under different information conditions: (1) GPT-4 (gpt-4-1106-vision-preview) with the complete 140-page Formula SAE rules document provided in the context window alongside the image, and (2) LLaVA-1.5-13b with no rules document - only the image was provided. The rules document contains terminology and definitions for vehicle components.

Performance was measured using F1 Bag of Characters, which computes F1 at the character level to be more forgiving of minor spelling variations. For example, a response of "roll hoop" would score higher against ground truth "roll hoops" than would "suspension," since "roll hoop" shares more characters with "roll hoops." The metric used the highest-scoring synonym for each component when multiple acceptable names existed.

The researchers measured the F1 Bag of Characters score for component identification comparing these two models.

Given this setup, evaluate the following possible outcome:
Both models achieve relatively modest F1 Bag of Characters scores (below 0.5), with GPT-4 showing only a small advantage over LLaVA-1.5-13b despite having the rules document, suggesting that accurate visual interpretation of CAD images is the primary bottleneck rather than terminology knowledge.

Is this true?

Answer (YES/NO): YES